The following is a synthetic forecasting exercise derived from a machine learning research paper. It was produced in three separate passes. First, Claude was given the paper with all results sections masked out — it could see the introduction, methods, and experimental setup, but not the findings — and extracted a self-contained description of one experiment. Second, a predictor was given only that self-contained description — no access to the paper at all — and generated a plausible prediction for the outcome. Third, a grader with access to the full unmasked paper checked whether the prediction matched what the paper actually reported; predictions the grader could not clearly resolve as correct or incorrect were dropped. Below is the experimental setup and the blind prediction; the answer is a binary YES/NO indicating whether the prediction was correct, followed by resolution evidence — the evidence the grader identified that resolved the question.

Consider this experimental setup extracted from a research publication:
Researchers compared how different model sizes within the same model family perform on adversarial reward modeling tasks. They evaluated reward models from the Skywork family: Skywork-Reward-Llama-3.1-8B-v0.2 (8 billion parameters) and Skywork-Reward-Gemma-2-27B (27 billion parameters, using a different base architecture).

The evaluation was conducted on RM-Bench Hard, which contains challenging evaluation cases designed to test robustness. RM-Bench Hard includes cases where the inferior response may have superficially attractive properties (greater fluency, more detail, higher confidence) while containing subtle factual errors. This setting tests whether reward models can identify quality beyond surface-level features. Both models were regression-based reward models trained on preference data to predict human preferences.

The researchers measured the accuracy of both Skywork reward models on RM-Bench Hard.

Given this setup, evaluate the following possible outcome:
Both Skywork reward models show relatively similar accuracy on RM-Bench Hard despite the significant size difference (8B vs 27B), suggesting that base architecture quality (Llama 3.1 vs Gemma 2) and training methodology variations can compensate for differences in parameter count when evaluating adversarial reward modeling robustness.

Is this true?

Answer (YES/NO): YES